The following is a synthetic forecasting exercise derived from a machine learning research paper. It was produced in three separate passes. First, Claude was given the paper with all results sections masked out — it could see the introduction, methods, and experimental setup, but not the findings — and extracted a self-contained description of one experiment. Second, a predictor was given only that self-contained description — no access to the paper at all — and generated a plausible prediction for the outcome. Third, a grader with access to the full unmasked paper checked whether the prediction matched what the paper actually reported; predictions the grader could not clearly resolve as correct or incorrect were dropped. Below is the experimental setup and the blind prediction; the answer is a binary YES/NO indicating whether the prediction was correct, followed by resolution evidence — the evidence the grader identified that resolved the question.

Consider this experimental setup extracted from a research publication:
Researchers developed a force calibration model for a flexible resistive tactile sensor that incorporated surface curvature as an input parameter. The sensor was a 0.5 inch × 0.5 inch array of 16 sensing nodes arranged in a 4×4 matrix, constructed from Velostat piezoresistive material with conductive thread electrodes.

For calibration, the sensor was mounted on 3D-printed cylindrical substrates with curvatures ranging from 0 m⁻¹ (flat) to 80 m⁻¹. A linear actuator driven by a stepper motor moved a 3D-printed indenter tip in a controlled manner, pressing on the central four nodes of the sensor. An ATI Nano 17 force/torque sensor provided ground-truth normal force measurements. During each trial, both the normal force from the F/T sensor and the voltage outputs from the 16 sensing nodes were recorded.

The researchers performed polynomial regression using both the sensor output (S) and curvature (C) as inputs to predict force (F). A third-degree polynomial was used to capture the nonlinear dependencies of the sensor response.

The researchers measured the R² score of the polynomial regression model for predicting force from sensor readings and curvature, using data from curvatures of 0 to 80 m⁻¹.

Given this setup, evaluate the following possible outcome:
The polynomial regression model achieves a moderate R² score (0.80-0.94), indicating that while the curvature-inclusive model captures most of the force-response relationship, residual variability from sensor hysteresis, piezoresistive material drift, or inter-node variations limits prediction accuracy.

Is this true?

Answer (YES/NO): YES